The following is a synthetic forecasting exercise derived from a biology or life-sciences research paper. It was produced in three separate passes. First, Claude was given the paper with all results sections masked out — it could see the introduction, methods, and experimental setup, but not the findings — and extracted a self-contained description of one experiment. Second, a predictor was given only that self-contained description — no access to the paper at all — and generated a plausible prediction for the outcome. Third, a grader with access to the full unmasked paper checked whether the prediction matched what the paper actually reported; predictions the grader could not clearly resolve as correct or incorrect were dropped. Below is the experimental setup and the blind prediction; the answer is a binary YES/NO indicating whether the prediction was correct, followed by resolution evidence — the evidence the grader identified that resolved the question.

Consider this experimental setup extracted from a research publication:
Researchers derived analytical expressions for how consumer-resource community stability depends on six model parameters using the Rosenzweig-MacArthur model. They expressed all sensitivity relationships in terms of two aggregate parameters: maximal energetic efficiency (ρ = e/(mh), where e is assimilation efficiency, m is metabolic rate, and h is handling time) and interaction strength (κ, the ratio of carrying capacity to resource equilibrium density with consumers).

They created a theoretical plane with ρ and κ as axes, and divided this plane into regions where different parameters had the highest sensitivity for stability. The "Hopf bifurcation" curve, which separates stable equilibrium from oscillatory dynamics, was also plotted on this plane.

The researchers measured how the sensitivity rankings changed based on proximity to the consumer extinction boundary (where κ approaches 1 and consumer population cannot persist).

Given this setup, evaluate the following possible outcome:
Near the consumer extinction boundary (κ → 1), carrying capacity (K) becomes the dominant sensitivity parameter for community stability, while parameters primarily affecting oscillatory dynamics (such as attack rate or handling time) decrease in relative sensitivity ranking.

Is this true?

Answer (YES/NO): NO